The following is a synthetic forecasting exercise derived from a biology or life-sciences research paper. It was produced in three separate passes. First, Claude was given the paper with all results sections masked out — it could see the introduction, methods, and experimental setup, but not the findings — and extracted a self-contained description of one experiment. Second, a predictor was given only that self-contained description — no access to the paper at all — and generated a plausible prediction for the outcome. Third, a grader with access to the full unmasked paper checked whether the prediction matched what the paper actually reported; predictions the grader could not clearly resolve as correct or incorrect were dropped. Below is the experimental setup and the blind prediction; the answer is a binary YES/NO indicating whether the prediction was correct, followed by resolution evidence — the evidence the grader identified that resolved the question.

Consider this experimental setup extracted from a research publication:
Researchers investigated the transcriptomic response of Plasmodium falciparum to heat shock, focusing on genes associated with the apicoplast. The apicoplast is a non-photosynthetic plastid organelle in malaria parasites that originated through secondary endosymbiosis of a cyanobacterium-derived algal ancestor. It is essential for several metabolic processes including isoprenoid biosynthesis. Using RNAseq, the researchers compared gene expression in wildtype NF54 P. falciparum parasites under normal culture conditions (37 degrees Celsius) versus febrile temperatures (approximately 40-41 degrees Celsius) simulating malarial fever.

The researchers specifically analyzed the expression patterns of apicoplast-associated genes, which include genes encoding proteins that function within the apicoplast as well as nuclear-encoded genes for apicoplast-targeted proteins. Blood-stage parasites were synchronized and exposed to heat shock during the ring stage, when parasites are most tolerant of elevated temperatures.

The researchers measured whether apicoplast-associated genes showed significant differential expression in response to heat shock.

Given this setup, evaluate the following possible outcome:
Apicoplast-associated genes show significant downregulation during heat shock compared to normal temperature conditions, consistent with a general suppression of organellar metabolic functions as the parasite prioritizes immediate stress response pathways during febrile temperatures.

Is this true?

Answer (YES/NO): NO